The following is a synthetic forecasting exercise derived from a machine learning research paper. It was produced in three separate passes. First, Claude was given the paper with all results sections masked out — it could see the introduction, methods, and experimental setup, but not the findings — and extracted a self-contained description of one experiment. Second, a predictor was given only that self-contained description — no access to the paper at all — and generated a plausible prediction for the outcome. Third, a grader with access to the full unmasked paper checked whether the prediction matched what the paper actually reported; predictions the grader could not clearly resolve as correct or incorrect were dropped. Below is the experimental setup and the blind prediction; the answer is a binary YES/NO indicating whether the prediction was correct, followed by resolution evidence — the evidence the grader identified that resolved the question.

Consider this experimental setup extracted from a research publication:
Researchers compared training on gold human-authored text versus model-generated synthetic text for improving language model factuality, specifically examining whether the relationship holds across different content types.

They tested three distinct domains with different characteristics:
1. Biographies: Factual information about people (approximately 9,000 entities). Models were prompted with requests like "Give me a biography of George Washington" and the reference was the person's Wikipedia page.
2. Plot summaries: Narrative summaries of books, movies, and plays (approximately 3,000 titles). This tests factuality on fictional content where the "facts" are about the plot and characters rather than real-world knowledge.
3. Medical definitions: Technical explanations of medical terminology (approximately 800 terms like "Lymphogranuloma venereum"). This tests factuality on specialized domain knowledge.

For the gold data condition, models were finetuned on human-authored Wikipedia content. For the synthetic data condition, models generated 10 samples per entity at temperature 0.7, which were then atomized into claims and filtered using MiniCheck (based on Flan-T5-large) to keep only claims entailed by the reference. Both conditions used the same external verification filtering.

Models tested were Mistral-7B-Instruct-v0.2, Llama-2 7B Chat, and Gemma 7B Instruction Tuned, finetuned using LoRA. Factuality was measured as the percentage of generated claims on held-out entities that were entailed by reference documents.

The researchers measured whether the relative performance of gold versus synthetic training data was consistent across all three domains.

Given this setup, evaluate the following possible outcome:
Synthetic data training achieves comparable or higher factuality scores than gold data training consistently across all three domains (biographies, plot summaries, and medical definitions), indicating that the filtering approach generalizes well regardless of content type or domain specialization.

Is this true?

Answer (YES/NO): YES